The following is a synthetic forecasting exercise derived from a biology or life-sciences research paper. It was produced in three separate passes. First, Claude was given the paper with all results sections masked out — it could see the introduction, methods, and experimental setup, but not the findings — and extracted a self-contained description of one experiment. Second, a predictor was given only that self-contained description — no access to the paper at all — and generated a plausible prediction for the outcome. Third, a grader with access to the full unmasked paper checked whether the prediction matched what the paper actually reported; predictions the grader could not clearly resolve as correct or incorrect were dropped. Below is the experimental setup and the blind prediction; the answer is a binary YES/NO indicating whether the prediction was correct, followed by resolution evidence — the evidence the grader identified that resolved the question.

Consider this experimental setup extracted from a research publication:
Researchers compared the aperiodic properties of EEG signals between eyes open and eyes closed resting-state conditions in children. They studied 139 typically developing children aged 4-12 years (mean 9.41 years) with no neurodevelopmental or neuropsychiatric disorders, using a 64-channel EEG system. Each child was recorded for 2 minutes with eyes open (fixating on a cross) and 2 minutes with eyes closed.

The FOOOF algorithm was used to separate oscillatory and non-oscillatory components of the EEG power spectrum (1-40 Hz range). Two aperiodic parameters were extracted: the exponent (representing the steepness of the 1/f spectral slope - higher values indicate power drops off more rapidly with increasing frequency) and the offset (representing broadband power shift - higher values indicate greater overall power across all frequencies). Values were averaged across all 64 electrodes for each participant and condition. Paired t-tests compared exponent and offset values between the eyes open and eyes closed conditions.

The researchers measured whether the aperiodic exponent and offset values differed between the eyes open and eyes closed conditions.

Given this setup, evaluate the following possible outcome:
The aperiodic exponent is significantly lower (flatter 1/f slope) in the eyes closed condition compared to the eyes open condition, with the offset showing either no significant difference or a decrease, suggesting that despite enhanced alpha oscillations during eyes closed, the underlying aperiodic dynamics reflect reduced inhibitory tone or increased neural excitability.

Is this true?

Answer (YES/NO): NO